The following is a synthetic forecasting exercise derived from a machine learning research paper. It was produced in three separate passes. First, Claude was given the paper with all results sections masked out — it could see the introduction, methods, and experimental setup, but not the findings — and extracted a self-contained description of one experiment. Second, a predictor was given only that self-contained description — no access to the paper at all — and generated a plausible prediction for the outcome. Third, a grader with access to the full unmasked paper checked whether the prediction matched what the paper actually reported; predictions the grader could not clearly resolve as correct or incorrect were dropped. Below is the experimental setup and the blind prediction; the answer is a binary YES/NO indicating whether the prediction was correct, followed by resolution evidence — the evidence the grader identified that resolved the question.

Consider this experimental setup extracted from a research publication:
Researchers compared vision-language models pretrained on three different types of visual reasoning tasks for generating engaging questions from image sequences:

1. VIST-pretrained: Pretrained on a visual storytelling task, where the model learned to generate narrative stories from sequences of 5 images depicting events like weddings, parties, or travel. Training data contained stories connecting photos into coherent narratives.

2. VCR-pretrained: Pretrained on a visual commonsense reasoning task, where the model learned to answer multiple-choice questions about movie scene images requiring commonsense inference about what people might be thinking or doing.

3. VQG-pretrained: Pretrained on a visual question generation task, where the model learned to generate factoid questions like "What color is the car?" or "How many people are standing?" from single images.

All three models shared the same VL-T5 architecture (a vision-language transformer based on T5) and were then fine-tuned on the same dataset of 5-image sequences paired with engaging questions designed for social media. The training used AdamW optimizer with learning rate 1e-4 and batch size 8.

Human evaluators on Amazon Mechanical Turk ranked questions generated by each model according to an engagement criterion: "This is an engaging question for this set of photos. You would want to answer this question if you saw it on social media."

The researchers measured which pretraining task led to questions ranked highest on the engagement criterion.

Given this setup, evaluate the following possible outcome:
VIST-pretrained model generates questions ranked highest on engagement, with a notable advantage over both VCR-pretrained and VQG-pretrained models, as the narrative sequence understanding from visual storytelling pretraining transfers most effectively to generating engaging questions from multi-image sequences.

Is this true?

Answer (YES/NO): YES